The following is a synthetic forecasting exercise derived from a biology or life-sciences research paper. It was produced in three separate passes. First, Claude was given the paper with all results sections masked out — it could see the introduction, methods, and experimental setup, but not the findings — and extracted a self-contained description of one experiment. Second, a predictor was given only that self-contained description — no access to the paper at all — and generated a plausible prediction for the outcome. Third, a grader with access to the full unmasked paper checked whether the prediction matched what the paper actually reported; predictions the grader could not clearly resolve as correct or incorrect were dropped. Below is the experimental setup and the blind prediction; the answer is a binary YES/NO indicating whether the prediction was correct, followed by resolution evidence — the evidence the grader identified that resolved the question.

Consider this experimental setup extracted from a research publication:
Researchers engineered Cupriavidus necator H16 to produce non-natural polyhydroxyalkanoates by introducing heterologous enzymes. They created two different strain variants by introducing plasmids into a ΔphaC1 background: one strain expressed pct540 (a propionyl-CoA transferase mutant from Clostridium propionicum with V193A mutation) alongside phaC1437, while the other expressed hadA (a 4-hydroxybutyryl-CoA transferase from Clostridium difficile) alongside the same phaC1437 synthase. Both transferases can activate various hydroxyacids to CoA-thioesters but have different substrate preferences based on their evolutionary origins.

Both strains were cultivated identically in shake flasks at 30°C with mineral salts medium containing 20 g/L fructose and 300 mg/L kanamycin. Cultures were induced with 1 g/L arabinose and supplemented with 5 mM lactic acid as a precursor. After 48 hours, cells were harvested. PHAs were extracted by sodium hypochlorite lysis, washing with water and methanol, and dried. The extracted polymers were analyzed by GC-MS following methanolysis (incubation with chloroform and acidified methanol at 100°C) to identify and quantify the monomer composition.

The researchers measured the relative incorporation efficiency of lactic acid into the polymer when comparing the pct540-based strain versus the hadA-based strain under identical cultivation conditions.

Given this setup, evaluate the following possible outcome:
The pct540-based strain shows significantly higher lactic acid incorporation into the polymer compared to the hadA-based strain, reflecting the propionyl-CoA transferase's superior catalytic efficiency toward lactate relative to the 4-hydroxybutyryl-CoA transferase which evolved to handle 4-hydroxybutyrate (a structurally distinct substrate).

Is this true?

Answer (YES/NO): NO